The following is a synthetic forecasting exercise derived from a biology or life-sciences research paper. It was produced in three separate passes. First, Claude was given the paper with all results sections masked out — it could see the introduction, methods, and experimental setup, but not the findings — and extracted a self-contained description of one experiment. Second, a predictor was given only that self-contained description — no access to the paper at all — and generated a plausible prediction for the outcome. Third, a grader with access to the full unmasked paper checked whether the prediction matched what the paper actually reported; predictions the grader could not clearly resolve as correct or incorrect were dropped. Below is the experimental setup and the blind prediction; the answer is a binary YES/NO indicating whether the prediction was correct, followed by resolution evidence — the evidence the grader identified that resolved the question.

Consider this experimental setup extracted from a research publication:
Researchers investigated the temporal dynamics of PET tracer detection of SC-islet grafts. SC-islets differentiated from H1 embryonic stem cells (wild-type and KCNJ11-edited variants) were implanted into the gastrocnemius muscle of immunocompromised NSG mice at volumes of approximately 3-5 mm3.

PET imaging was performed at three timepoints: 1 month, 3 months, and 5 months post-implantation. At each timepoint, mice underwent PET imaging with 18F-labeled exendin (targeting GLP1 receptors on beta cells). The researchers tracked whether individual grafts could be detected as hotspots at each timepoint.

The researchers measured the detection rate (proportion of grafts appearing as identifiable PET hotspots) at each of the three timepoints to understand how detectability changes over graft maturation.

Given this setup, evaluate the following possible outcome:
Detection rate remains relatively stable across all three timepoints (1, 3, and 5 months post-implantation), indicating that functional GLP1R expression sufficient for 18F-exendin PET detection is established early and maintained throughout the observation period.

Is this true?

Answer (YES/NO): NO